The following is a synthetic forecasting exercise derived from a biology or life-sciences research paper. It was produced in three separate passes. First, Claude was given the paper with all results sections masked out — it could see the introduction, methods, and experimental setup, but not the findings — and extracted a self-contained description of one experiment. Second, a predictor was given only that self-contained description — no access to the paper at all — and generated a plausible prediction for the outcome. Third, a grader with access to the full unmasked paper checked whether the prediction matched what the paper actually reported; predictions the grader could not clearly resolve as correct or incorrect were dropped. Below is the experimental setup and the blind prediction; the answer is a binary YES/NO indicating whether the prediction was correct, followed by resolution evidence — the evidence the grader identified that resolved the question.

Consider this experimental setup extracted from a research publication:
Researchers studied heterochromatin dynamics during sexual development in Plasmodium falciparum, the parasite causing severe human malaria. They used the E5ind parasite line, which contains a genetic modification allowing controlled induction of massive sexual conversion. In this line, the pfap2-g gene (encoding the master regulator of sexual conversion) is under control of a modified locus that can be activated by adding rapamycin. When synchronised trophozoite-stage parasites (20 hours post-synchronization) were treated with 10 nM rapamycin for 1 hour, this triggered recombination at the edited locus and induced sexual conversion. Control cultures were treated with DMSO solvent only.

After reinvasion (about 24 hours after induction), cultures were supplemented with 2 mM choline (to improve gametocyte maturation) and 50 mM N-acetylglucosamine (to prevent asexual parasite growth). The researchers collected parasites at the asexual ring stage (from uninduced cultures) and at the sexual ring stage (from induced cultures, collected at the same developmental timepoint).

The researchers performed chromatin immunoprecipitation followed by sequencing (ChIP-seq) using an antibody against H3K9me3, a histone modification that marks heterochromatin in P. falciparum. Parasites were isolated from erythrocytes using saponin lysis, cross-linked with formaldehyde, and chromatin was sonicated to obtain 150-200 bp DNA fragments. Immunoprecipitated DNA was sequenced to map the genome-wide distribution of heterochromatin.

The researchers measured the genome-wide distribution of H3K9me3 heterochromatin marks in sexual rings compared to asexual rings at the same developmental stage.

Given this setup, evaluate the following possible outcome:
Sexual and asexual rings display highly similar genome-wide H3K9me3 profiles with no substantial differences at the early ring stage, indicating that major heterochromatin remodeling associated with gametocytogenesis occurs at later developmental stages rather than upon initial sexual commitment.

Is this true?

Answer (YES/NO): YES